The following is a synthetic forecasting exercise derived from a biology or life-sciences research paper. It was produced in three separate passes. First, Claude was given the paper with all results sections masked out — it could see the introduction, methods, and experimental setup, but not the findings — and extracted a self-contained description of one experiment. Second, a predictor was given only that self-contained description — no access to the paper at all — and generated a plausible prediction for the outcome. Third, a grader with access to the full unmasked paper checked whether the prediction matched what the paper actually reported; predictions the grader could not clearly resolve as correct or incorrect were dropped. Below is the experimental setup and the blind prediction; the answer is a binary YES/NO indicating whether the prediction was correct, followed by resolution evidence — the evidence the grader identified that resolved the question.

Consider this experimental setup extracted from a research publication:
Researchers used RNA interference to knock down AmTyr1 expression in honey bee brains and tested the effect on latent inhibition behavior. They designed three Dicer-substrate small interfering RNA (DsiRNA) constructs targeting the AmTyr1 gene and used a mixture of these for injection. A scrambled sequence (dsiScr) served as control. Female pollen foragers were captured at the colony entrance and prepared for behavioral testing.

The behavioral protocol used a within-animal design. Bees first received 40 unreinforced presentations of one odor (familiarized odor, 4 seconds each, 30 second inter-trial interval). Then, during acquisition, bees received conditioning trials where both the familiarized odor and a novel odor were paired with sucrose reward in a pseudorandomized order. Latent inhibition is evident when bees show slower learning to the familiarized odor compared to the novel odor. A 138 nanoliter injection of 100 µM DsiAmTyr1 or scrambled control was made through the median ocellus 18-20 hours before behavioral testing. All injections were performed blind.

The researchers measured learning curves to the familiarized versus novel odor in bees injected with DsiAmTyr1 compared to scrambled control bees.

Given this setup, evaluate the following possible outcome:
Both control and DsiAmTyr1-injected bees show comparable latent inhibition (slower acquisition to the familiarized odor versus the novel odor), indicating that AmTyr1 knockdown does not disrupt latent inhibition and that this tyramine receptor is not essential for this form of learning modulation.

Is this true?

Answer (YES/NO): NO